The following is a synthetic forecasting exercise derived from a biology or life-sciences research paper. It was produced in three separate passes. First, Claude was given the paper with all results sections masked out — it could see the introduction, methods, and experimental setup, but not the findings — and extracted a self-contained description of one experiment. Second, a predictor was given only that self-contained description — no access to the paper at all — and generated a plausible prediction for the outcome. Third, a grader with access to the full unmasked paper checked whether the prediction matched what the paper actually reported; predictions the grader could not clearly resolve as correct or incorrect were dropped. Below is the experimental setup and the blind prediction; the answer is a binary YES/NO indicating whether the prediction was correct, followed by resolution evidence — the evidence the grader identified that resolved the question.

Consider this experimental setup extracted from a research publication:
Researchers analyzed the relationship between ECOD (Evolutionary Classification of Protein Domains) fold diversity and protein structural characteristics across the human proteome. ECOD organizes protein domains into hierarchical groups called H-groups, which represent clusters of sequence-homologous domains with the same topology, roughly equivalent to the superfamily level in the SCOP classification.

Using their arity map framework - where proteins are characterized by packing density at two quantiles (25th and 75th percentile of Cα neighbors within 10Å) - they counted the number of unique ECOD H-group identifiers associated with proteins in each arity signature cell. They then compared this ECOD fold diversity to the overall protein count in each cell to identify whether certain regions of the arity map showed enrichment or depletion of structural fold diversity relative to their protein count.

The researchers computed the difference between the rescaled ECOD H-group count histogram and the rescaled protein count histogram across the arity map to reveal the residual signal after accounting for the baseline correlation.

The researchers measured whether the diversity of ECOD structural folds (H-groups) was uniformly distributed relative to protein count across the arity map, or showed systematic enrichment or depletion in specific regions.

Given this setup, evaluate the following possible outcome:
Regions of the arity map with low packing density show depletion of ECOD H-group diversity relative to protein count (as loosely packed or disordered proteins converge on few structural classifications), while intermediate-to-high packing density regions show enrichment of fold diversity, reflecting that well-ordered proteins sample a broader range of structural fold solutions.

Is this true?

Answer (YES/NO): YES